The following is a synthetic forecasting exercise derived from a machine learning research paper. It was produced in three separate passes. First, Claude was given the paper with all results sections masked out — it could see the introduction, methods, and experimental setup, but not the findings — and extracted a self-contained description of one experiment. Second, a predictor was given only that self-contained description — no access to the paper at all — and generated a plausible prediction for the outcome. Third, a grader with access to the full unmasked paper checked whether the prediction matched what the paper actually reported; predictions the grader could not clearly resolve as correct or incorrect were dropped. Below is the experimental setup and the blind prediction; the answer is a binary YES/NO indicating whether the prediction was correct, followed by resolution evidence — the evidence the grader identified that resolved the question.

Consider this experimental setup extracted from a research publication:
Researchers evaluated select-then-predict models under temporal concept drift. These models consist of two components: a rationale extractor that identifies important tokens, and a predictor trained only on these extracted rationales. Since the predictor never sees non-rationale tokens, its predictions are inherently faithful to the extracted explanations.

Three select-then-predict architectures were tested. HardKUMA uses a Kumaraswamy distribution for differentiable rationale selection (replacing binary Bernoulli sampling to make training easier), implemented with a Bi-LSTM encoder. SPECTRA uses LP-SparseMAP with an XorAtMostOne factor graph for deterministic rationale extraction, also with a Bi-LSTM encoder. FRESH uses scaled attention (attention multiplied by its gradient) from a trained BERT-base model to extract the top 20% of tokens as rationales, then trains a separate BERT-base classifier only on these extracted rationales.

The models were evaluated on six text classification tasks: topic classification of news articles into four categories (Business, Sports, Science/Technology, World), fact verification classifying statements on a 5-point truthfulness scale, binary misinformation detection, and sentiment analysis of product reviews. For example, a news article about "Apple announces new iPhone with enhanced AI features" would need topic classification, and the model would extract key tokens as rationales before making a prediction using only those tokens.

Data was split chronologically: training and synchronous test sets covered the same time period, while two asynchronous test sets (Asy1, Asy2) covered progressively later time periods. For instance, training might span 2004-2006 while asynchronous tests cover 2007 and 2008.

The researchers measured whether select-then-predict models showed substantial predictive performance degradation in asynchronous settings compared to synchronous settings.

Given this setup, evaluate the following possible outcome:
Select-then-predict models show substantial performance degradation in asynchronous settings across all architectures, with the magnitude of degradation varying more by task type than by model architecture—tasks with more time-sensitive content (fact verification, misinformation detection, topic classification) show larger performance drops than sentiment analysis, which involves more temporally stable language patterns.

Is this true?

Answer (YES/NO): NO